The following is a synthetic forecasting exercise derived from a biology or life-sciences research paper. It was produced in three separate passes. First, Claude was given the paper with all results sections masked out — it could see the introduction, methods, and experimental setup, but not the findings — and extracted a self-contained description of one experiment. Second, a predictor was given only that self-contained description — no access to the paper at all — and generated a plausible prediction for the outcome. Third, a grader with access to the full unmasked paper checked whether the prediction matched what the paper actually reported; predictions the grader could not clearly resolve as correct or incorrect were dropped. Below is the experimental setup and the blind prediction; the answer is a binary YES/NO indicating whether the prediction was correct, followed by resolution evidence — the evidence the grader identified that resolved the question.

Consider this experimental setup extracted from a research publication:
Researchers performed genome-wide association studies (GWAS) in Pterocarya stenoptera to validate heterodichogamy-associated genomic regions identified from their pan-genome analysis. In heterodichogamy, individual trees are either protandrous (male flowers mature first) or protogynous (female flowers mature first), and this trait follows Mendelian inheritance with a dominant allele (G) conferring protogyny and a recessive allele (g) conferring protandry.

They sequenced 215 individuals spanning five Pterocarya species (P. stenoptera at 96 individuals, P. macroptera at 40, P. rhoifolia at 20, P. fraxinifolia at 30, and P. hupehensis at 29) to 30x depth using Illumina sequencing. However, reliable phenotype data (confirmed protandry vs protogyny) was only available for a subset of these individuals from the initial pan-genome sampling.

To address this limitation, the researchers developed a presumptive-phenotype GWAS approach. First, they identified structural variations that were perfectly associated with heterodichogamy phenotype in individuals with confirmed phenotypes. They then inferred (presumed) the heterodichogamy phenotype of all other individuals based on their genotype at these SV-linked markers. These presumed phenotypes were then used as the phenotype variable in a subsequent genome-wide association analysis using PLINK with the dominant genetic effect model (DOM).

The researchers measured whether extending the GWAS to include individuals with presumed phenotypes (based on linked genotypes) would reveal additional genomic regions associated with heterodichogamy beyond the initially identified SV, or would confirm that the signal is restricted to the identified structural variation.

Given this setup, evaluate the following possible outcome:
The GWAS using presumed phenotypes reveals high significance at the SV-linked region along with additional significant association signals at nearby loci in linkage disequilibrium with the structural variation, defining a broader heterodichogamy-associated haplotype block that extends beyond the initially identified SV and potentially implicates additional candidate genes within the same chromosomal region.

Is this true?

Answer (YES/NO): YES